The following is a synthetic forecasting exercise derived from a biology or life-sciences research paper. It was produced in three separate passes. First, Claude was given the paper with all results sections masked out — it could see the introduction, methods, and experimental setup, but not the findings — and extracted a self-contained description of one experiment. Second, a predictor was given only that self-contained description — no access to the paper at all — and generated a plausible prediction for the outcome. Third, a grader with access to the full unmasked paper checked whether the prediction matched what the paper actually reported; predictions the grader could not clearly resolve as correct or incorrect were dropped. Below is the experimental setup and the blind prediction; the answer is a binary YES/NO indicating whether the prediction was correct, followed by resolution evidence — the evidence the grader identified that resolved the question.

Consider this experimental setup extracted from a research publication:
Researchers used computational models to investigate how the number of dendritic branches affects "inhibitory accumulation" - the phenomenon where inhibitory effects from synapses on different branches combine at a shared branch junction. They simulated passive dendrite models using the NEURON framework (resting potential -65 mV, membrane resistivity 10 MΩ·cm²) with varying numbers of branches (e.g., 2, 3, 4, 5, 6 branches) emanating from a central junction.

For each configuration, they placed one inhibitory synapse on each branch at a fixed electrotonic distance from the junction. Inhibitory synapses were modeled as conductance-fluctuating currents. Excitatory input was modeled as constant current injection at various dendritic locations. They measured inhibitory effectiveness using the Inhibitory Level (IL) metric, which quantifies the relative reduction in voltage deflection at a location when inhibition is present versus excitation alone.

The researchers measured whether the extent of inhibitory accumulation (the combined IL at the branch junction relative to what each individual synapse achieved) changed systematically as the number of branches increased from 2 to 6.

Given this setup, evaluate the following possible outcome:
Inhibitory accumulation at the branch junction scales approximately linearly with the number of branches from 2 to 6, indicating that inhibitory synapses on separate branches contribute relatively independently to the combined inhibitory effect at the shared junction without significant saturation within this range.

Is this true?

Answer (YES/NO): NO